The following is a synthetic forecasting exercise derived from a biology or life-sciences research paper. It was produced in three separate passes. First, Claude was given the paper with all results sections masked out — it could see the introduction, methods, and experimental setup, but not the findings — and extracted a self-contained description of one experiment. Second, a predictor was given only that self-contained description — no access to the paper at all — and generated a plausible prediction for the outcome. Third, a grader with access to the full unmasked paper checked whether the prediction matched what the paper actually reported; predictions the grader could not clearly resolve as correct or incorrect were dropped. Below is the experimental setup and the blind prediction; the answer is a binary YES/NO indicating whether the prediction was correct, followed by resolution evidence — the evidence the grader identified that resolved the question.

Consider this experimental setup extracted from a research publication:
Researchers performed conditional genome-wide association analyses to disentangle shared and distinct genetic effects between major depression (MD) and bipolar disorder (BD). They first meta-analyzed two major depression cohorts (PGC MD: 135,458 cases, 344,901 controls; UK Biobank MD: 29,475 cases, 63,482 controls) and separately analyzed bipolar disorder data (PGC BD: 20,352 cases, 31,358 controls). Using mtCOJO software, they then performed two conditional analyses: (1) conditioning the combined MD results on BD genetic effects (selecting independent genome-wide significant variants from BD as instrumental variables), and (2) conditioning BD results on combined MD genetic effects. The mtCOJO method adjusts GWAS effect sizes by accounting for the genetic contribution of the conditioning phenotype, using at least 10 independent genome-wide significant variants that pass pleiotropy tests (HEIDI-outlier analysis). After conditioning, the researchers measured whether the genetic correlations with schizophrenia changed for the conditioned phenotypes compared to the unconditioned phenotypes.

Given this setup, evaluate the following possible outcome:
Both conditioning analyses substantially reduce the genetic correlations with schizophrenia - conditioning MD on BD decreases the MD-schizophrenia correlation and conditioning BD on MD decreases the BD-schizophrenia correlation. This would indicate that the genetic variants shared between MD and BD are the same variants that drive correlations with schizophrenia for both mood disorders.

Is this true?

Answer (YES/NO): NO